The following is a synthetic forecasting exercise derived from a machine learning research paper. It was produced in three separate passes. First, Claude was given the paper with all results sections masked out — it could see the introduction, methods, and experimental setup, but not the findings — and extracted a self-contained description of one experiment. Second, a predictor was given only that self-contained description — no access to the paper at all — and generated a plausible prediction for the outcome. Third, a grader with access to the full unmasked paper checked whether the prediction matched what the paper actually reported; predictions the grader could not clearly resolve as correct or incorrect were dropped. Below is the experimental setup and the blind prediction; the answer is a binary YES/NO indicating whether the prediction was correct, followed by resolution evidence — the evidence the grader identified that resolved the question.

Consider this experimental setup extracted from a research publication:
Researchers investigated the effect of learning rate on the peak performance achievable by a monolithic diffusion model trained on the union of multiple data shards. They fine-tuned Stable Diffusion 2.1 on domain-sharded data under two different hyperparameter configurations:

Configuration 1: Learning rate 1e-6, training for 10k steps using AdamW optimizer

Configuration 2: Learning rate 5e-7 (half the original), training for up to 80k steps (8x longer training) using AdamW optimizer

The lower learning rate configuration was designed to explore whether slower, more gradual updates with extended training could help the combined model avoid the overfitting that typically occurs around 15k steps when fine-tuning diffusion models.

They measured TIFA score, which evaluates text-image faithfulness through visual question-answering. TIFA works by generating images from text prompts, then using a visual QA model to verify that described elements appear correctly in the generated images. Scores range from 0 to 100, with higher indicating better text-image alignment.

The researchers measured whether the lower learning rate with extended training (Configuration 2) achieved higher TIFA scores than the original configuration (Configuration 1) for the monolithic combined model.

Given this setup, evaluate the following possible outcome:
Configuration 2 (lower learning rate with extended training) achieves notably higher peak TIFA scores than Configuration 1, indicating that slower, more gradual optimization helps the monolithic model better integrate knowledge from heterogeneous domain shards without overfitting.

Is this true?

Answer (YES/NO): NO